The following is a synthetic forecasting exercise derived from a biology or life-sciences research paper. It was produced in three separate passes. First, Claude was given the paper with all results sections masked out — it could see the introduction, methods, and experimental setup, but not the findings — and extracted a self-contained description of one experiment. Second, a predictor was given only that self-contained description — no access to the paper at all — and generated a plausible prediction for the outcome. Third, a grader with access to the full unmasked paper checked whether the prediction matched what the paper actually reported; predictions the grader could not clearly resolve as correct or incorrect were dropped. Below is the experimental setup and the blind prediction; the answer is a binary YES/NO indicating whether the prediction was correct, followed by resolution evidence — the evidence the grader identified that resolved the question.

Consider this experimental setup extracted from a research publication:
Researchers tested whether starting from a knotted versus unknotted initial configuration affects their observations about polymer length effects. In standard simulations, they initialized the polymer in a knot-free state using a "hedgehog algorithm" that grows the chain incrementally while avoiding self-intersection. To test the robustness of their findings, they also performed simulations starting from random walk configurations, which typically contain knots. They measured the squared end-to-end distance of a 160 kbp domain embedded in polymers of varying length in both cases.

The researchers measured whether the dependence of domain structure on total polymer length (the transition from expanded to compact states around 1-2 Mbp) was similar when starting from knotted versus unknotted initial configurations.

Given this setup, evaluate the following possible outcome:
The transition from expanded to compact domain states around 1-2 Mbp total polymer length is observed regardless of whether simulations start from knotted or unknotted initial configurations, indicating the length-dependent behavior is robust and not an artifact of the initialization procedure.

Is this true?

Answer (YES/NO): YES